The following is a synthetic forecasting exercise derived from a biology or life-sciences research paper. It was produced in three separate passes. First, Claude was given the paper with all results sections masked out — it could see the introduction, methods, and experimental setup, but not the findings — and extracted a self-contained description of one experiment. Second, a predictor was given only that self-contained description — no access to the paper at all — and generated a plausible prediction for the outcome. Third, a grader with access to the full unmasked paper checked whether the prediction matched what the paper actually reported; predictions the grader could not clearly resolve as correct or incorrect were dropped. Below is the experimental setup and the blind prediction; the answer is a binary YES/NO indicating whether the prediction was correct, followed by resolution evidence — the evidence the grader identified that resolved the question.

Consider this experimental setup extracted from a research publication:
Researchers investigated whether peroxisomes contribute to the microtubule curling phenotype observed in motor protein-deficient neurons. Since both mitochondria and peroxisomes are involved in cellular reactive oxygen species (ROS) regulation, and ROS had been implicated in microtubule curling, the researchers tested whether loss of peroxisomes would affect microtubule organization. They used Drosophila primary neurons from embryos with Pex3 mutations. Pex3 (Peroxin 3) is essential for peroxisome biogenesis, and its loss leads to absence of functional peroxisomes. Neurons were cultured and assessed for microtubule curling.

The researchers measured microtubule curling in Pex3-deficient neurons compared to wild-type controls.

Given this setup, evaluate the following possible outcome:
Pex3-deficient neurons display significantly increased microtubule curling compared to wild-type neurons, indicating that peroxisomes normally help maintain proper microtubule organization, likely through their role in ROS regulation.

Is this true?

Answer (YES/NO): NO